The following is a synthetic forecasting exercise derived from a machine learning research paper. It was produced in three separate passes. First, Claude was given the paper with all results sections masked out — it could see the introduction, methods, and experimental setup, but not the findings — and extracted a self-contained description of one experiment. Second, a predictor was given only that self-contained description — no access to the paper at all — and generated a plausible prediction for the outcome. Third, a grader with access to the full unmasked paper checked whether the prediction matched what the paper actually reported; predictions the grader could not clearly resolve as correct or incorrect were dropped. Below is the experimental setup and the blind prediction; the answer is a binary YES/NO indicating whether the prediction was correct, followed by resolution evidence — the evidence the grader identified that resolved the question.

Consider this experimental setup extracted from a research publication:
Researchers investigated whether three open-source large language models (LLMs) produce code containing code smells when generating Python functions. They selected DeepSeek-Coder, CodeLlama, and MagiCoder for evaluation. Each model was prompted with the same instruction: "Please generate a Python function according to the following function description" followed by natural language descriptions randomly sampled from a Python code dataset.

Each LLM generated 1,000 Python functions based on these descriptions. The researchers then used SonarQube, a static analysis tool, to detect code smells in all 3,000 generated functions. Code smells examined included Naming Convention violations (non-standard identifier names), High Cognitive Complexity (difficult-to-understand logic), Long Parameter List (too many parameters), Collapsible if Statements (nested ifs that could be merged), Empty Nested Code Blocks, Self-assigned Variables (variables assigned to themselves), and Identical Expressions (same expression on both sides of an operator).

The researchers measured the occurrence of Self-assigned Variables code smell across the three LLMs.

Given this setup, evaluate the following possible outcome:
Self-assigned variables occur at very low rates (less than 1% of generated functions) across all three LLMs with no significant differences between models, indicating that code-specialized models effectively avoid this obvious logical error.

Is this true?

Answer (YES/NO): NO